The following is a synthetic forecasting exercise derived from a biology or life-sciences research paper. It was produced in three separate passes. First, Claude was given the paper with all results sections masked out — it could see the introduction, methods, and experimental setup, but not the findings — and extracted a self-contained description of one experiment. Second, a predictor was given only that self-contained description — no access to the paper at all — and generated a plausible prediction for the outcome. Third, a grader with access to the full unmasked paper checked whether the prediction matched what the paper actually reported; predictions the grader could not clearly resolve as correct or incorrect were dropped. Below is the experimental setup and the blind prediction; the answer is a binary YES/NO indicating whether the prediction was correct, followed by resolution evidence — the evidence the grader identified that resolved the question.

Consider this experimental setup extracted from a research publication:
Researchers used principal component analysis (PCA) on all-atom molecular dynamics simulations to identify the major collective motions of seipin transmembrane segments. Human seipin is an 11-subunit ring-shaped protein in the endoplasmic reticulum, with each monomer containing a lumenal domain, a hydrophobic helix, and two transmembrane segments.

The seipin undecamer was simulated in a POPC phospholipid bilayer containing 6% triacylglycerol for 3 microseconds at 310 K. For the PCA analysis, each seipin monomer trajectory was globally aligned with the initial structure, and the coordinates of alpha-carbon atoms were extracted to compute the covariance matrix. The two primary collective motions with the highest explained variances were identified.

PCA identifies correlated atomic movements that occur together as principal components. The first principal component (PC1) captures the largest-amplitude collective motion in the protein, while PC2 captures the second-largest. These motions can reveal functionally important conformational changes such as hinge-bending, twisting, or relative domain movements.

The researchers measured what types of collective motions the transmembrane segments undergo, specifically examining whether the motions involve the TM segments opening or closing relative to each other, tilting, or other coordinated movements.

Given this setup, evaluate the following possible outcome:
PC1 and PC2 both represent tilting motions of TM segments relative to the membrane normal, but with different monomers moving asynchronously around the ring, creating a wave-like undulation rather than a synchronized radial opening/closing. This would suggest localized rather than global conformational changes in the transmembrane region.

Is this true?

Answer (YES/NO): NO